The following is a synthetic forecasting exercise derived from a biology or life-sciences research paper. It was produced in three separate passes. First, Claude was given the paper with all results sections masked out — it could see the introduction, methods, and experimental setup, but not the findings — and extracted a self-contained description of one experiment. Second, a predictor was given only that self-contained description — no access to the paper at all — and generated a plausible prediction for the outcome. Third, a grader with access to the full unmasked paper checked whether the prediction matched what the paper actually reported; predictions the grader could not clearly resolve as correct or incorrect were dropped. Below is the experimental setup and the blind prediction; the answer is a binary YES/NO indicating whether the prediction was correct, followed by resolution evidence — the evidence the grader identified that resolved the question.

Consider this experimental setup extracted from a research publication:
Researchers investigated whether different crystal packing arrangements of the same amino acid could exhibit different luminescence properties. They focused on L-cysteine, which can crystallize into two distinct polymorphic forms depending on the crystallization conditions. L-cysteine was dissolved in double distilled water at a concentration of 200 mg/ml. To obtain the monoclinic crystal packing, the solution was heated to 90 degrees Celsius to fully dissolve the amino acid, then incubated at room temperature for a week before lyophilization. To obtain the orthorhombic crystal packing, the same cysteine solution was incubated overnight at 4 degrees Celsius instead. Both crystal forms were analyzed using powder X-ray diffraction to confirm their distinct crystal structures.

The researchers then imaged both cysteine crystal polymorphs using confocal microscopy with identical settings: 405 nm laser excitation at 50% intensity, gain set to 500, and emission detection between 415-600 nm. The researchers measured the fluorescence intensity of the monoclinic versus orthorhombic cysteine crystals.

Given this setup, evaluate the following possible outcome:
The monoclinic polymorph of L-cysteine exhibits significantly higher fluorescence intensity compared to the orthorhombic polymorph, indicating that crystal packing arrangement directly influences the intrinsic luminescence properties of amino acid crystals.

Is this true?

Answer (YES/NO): NO